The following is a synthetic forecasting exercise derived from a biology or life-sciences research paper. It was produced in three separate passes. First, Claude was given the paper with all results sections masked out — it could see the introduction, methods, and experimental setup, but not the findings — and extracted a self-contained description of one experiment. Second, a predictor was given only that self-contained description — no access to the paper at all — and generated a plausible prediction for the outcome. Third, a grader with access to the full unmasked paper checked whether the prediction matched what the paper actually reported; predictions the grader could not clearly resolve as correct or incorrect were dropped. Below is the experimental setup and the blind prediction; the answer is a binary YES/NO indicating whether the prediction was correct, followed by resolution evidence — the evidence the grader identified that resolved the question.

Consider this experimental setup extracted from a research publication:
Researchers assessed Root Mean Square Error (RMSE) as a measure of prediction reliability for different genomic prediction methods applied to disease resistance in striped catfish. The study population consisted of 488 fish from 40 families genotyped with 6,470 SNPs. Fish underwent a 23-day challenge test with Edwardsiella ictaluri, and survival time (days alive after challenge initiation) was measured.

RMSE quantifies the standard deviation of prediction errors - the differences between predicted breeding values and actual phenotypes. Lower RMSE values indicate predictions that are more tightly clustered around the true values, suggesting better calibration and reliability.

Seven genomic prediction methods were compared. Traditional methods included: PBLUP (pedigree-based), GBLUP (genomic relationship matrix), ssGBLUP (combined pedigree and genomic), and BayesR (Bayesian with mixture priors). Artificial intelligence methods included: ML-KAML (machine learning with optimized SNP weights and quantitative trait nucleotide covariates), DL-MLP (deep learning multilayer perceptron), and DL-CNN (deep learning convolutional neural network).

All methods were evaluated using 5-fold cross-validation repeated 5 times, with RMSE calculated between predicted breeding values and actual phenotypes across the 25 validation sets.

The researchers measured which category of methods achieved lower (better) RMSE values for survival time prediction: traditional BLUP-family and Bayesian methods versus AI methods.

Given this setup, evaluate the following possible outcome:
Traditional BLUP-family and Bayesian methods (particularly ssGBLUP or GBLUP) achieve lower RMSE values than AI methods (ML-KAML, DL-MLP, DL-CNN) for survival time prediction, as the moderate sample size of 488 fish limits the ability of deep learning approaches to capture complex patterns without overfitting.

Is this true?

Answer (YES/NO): NO